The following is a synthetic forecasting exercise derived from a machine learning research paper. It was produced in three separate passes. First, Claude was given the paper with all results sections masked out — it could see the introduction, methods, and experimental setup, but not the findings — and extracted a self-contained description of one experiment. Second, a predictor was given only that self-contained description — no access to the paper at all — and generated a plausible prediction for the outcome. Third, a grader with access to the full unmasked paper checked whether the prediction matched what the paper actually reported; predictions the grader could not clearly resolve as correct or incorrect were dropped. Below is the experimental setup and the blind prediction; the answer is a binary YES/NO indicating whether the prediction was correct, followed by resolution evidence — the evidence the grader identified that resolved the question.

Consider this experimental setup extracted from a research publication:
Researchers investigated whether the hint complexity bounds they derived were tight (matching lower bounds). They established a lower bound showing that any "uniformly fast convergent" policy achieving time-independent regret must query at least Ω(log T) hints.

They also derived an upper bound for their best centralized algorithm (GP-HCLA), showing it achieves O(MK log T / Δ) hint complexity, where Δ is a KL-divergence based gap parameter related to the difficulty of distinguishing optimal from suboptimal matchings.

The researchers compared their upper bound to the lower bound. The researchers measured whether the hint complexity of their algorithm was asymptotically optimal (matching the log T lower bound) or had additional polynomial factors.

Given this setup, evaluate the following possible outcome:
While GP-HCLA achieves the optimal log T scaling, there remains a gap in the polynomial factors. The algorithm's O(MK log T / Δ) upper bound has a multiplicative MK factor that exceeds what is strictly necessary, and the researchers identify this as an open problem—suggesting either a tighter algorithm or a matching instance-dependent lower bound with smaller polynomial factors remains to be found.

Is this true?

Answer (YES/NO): NO